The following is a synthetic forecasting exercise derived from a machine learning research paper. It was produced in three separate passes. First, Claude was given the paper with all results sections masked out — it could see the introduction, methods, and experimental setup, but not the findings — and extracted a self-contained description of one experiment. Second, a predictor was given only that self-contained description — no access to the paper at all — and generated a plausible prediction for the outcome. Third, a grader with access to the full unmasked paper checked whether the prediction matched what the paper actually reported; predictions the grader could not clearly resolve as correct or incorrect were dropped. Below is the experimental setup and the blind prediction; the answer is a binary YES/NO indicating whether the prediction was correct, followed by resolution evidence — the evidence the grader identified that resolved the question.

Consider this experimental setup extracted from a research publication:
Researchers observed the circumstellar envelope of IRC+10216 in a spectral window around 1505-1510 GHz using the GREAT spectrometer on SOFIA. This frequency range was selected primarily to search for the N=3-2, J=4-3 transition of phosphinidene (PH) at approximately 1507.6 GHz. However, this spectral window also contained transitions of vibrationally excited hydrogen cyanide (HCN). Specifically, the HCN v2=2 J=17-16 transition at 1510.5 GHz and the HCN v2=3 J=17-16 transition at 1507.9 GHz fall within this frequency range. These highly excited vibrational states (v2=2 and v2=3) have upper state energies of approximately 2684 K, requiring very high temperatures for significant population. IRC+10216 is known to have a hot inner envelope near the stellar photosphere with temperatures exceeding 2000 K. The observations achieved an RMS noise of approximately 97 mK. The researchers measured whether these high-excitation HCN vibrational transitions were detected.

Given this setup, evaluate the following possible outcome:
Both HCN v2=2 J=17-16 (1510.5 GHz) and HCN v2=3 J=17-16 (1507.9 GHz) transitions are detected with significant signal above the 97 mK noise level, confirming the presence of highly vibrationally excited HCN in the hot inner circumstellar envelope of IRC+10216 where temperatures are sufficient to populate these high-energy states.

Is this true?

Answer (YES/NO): YES